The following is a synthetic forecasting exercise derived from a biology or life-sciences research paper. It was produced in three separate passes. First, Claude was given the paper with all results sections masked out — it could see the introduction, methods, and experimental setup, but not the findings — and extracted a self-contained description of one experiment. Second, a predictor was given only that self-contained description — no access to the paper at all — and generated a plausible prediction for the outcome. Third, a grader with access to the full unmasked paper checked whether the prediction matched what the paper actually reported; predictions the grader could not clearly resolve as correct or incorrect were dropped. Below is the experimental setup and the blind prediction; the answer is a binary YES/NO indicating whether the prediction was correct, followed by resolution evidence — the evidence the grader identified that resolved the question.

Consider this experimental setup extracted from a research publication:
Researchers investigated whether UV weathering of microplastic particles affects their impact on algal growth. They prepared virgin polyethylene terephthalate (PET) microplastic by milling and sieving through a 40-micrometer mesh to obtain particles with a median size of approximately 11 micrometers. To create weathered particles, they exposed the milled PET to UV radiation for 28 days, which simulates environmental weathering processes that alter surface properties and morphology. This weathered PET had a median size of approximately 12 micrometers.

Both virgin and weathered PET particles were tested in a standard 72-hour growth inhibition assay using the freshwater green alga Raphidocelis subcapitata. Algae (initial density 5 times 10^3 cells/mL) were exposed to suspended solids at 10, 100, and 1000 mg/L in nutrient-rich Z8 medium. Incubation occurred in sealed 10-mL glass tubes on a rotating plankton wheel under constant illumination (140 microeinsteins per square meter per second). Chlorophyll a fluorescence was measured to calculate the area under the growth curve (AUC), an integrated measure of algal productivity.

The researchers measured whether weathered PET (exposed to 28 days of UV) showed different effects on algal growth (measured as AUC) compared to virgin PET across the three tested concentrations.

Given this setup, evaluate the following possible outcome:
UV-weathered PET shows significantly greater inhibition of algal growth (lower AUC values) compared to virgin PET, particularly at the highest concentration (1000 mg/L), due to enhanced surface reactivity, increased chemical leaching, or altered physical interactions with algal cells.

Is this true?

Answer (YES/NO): NO